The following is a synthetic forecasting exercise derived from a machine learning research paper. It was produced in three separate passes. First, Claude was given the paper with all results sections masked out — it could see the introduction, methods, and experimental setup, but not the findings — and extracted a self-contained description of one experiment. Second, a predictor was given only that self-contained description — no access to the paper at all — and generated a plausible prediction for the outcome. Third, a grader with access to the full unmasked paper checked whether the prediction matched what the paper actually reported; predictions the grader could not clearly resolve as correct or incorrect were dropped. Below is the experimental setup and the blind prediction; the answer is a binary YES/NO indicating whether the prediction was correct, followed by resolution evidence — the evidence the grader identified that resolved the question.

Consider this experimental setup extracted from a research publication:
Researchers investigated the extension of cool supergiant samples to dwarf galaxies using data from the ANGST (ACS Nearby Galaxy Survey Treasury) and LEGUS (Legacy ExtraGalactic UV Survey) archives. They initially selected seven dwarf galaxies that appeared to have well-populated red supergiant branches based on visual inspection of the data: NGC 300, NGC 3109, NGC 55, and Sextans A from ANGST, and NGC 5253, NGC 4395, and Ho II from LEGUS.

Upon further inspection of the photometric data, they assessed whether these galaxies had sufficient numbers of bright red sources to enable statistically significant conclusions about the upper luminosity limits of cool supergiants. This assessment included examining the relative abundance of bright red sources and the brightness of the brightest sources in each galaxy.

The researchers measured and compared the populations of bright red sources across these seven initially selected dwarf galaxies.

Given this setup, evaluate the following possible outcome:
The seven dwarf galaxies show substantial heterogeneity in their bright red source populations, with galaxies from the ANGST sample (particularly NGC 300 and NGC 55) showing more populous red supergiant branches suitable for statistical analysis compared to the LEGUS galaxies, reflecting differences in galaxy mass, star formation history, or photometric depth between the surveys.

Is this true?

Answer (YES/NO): NO